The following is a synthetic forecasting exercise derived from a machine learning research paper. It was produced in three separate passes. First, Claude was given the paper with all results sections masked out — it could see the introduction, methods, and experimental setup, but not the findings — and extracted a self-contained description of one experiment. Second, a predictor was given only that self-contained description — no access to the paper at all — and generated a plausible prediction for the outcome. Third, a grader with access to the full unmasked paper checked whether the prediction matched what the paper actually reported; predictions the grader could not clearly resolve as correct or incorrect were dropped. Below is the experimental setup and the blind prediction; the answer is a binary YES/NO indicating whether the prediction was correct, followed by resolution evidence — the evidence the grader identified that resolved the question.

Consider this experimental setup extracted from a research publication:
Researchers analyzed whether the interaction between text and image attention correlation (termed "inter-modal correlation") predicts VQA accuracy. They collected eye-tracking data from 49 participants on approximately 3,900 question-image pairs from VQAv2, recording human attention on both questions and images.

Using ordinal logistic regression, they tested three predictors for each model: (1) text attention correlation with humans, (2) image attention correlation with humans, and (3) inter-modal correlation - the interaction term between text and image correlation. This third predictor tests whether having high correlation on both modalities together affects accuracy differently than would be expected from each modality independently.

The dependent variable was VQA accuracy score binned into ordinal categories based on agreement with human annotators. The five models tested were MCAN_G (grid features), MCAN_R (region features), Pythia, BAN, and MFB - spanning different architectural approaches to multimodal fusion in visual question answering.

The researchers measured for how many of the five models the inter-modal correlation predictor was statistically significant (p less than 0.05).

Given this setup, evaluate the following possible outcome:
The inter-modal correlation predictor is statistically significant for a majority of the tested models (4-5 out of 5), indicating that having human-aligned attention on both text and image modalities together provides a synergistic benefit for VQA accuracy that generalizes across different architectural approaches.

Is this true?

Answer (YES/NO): NO